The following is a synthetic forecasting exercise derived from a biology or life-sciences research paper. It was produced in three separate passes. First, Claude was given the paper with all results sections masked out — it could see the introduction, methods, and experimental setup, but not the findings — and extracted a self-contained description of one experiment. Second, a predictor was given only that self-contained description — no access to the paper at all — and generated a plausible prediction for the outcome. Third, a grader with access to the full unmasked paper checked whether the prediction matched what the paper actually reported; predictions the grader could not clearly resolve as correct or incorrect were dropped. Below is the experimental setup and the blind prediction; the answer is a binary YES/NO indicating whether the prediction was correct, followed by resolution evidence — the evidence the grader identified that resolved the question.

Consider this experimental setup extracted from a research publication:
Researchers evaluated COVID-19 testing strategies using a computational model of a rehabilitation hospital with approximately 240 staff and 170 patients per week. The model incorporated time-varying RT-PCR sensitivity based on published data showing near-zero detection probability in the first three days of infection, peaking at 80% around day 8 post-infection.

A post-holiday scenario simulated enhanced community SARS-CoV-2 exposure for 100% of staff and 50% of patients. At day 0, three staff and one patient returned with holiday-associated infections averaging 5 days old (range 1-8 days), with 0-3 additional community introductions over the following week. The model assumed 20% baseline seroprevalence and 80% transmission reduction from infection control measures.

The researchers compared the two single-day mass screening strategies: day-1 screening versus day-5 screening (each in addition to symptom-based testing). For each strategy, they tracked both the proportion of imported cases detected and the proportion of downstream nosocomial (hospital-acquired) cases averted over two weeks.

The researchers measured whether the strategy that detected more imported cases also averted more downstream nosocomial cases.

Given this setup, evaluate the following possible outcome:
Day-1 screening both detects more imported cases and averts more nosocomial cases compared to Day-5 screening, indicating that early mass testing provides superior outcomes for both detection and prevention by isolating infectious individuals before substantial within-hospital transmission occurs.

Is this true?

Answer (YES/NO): NO